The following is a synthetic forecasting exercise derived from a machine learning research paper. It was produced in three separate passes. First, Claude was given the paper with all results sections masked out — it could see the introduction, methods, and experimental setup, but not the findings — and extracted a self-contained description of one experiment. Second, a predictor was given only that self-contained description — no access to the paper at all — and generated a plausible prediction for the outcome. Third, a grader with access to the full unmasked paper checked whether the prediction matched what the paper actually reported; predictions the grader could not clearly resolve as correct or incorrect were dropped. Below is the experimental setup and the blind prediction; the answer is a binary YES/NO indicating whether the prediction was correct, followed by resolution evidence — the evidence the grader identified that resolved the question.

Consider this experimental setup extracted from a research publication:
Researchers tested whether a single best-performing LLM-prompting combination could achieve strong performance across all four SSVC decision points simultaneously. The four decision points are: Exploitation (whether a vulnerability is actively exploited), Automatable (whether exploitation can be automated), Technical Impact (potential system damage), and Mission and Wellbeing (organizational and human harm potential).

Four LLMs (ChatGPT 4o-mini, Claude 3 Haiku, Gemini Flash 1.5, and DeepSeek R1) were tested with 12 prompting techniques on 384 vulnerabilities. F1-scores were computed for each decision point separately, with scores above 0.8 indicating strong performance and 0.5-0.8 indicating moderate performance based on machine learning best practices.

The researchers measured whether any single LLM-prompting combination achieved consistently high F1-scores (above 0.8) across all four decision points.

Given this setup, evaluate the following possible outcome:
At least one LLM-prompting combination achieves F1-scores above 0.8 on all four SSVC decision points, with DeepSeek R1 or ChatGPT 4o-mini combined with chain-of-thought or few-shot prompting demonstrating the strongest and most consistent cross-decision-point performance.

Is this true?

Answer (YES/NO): NO